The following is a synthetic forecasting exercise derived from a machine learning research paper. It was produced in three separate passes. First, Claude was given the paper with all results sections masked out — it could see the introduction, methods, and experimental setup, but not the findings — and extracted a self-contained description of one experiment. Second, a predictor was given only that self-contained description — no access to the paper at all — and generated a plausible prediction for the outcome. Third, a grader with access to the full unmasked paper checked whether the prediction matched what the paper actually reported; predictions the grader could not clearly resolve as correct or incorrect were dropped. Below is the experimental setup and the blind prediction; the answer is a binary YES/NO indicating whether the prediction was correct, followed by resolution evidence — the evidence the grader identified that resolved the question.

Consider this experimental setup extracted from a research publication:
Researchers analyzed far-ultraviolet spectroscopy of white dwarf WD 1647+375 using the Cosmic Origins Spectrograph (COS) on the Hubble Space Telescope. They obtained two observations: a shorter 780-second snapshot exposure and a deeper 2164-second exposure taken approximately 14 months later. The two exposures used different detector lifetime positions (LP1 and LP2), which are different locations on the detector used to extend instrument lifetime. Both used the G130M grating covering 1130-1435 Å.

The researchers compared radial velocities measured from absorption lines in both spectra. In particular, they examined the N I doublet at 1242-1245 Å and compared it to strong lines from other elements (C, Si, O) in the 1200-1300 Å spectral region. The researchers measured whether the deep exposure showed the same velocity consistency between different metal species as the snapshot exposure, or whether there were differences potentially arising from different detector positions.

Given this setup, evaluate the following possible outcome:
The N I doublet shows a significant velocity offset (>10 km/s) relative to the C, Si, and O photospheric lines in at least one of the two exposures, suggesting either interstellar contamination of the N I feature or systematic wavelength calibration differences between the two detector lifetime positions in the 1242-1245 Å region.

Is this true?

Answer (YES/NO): YES